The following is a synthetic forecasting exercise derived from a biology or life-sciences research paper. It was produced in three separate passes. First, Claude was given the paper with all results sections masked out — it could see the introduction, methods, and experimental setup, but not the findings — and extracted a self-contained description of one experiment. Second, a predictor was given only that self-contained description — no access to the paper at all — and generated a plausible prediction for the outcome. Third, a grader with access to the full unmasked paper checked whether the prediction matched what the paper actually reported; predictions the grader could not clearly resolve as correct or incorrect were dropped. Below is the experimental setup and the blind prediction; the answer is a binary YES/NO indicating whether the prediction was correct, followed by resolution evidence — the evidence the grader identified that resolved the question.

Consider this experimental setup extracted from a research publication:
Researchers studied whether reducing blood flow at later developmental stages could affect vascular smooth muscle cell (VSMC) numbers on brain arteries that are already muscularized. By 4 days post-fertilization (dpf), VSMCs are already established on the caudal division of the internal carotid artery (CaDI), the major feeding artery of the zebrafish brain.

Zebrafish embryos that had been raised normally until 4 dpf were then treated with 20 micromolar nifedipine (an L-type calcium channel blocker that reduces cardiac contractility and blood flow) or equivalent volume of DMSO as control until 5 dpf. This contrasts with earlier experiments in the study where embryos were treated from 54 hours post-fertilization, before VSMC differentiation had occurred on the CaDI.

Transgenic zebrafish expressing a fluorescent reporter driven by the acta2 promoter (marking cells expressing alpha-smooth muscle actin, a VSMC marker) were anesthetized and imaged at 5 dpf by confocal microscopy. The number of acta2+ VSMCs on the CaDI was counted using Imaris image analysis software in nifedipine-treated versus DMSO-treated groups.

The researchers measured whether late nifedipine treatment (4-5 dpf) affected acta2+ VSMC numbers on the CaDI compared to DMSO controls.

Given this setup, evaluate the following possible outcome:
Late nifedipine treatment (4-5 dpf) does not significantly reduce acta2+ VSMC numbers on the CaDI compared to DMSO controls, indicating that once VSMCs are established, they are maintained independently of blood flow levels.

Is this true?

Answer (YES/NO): YES